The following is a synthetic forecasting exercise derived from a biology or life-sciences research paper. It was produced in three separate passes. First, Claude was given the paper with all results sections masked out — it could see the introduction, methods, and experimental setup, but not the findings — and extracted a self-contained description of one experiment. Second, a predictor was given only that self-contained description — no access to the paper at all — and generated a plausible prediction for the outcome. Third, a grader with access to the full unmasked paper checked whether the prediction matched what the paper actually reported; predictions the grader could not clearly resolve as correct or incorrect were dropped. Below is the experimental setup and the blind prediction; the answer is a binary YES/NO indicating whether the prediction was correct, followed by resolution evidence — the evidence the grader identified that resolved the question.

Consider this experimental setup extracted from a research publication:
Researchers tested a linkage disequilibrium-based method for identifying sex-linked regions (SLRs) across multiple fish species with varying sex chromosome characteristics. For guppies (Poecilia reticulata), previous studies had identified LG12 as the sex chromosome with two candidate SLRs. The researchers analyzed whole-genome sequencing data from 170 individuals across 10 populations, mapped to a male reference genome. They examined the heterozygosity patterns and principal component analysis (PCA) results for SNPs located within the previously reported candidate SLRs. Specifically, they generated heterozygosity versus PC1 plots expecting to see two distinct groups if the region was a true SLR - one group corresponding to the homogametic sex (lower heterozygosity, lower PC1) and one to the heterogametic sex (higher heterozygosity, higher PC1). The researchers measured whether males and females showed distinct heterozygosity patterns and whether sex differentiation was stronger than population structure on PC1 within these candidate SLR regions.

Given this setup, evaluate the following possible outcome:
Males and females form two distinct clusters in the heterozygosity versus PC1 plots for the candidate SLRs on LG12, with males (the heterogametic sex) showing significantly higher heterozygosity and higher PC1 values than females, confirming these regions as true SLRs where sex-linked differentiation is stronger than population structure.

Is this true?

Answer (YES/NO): NO